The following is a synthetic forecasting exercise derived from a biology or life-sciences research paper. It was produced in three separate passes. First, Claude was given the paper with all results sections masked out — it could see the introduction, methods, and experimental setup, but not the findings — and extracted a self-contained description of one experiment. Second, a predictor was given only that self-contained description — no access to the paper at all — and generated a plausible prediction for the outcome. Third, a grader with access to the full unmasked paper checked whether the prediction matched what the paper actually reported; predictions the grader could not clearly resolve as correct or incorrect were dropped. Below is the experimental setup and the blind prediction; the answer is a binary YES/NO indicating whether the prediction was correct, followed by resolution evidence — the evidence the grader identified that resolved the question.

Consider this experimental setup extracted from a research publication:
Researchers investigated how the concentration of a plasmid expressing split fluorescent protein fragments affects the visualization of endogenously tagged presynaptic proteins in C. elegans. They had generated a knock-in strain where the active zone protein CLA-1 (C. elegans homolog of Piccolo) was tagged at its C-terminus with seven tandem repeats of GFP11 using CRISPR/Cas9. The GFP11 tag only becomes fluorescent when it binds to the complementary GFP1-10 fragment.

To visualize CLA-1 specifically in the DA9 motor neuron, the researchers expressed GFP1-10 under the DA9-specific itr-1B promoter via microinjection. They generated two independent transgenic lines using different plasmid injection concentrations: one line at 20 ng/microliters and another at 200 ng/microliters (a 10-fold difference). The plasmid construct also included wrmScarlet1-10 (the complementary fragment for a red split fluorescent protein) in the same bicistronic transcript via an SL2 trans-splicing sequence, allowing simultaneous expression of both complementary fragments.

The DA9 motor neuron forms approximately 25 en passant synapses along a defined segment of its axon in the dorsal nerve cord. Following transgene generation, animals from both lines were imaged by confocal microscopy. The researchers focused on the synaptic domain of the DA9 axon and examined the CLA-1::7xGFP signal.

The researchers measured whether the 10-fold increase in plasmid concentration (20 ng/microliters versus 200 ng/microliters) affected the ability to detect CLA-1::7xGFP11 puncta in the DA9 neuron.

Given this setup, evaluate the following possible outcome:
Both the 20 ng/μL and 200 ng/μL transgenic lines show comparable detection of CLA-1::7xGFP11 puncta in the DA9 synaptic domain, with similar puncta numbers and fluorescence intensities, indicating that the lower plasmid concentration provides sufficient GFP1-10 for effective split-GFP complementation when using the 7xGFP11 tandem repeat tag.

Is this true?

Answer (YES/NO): YES